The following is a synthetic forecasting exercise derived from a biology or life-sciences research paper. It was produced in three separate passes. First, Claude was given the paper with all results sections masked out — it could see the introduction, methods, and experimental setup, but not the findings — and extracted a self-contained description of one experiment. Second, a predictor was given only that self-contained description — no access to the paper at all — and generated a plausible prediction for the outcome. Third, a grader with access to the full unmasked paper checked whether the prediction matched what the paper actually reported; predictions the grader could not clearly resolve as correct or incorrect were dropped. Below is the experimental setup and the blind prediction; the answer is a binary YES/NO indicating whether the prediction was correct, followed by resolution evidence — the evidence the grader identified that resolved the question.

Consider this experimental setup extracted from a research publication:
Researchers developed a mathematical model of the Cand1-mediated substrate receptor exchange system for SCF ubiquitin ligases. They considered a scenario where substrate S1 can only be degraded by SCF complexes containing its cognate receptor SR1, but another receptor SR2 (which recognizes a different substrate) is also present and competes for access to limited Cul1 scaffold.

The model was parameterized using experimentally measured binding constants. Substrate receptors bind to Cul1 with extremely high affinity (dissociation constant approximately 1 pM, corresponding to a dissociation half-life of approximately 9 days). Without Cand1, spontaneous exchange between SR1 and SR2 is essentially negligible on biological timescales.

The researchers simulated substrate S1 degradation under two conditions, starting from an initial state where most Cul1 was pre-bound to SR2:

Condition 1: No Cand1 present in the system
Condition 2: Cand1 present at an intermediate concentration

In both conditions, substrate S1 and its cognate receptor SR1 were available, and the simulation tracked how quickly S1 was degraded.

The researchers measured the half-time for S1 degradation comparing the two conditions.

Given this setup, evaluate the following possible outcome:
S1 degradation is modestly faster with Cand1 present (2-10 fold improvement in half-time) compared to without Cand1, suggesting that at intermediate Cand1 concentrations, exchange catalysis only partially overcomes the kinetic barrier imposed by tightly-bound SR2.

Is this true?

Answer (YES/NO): NO